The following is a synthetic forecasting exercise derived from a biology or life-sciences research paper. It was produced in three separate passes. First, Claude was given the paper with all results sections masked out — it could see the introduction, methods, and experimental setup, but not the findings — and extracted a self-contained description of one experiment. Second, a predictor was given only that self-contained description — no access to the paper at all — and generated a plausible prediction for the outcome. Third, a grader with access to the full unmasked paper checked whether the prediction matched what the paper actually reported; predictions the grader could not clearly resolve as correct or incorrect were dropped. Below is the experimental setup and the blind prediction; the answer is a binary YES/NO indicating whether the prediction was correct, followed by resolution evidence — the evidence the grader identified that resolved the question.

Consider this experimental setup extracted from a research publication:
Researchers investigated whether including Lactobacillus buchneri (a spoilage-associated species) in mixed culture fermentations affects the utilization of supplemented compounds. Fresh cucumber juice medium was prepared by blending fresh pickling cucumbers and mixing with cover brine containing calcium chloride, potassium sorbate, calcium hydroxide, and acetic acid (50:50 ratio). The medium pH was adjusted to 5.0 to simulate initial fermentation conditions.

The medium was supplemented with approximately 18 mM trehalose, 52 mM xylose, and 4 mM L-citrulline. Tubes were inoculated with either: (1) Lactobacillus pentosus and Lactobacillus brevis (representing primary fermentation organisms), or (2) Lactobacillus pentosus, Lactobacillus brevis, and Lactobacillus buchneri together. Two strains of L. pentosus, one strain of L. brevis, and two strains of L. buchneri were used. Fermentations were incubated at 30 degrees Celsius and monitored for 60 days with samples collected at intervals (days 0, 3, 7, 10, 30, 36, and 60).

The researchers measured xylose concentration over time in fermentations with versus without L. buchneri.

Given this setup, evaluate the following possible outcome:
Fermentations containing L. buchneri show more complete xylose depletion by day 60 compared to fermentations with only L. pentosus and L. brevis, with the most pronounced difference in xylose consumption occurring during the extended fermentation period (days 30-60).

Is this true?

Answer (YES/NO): NO